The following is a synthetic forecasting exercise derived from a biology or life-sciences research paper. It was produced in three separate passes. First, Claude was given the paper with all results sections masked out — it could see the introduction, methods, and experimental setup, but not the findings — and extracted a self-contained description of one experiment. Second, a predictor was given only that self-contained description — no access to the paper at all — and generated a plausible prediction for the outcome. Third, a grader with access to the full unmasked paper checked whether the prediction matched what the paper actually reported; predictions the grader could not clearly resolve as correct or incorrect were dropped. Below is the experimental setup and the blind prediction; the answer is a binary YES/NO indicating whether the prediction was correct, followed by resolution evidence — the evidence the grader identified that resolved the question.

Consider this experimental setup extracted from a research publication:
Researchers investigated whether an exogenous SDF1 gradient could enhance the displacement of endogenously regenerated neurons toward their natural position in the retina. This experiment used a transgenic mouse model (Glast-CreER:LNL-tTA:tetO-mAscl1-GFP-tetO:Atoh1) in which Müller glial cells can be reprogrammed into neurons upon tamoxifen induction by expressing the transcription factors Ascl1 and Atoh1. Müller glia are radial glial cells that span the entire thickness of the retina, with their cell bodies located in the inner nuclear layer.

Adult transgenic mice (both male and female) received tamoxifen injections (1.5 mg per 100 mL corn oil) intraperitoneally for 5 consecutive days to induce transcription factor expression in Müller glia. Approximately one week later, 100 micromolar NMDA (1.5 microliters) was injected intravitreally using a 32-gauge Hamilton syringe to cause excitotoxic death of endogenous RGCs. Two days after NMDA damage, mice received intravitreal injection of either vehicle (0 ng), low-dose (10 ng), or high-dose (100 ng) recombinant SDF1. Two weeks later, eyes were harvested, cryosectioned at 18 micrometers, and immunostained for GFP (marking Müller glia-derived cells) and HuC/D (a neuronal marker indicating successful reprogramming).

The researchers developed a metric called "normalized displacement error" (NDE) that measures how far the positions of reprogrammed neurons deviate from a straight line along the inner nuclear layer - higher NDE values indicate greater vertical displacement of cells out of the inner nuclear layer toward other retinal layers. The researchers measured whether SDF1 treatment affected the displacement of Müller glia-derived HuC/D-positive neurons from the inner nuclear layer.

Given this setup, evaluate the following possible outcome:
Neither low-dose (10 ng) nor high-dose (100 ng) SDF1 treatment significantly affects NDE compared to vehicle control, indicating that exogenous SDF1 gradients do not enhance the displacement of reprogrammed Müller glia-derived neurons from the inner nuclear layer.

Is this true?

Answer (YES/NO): NO